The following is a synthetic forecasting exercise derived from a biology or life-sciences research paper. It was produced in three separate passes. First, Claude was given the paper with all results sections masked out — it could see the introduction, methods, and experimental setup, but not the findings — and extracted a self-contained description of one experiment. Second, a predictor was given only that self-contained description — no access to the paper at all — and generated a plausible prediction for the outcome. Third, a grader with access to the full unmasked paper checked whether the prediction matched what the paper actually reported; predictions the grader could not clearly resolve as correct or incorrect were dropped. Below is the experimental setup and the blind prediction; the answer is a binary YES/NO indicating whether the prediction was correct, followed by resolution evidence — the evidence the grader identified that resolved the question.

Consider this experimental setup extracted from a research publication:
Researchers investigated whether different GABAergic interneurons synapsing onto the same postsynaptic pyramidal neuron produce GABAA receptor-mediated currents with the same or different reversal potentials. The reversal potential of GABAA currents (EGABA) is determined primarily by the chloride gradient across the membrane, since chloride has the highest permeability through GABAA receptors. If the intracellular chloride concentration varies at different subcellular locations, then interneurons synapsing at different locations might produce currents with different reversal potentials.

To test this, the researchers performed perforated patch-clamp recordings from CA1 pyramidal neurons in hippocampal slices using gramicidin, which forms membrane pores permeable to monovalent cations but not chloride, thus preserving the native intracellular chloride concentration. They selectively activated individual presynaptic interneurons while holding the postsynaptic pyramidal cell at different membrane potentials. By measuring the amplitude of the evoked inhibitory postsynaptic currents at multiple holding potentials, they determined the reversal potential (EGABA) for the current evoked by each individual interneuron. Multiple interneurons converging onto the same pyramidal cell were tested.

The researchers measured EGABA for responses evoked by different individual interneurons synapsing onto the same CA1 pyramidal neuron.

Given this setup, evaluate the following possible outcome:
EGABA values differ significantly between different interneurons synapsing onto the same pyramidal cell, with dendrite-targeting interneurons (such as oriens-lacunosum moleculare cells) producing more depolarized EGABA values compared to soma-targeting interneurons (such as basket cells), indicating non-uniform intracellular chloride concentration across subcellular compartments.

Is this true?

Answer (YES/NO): NO